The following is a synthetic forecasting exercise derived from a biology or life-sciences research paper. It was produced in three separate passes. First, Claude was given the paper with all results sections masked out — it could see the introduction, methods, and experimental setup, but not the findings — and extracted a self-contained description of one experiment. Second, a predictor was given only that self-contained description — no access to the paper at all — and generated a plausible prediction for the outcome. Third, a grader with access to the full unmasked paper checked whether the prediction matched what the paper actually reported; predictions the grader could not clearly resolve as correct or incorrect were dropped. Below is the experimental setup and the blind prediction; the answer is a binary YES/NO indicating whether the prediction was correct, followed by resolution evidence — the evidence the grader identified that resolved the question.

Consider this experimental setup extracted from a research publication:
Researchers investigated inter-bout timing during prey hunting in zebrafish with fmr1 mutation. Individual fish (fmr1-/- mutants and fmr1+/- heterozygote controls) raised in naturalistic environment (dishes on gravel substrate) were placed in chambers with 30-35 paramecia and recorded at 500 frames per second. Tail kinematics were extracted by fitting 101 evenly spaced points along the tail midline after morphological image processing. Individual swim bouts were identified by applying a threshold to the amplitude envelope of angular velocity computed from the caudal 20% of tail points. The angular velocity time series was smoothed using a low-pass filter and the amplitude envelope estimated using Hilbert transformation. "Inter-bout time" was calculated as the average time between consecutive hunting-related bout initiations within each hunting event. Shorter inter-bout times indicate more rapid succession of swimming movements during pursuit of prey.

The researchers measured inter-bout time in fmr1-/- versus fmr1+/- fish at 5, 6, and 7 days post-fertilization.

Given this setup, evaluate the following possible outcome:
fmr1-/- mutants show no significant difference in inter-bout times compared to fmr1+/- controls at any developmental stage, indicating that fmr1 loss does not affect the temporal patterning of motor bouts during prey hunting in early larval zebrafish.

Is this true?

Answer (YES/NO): YES